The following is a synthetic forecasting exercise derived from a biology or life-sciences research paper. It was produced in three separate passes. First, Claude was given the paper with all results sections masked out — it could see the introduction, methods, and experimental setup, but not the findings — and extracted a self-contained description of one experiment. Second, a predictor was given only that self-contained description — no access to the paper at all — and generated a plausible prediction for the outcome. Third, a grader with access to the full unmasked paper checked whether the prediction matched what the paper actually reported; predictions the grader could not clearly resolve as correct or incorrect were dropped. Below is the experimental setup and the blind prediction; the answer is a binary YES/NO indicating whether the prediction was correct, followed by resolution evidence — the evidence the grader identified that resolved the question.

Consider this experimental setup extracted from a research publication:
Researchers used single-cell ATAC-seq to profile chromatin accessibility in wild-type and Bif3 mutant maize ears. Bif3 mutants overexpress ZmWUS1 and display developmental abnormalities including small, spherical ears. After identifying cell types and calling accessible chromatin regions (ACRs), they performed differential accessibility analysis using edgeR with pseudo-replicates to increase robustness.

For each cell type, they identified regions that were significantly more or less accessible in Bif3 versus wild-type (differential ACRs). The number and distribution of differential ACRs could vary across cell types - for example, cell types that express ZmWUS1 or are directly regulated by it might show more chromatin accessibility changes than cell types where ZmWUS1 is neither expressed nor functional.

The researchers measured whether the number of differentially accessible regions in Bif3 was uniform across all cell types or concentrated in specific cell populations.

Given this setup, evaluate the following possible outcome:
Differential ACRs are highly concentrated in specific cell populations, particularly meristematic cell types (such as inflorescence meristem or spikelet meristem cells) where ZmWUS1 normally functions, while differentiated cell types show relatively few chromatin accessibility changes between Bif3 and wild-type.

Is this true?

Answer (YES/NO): YES